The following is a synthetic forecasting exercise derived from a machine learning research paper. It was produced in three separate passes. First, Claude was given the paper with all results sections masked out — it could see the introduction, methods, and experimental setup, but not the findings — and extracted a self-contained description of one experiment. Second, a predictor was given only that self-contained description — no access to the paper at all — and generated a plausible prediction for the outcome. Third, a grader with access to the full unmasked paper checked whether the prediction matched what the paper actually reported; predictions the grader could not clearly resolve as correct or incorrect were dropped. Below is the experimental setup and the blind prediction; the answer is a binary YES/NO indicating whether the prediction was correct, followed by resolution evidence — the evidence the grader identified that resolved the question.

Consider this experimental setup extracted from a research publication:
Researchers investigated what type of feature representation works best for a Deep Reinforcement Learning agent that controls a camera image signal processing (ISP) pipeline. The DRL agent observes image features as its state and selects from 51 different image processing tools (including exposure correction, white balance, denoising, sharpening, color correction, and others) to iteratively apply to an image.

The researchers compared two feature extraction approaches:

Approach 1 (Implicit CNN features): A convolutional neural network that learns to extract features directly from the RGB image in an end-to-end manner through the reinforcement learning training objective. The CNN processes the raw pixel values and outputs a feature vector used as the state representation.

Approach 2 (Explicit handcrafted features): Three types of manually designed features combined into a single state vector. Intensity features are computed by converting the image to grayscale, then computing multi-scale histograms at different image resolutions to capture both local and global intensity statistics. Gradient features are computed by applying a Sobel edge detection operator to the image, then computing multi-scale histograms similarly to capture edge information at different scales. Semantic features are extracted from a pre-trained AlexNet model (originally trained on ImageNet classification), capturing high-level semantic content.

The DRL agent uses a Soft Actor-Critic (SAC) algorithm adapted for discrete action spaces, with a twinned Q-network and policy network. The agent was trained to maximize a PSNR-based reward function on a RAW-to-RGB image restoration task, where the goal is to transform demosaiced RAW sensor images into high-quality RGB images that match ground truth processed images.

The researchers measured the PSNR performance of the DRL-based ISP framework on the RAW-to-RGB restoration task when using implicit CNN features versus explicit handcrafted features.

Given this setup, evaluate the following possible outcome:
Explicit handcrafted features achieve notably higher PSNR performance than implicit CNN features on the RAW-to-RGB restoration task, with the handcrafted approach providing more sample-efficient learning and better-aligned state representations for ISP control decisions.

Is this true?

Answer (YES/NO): YES